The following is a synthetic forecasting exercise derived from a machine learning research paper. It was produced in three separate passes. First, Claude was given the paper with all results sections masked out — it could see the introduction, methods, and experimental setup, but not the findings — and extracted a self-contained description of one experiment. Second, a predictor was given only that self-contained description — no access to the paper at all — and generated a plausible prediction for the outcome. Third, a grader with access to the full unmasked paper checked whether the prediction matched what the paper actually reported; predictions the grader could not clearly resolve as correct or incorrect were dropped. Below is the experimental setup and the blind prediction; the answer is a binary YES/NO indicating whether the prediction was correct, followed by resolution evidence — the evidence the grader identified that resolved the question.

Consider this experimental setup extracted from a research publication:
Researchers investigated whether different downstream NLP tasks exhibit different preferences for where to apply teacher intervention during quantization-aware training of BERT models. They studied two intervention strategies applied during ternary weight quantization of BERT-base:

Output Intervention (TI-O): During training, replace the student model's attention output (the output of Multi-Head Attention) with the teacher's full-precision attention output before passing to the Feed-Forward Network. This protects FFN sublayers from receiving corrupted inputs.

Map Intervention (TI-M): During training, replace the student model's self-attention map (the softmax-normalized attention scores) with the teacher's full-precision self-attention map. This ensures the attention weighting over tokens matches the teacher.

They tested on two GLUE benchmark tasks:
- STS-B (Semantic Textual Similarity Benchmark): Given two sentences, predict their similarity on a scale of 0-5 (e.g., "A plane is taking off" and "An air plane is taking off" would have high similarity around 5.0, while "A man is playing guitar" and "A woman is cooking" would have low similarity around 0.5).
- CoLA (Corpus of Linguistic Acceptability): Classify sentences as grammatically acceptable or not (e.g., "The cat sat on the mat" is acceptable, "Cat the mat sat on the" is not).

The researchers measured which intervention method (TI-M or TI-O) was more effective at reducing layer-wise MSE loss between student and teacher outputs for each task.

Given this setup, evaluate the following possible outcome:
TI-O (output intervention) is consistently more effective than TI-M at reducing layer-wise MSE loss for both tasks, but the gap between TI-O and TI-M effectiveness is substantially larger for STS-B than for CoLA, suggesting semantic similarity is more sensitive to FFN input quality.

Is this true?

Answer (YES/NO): NO